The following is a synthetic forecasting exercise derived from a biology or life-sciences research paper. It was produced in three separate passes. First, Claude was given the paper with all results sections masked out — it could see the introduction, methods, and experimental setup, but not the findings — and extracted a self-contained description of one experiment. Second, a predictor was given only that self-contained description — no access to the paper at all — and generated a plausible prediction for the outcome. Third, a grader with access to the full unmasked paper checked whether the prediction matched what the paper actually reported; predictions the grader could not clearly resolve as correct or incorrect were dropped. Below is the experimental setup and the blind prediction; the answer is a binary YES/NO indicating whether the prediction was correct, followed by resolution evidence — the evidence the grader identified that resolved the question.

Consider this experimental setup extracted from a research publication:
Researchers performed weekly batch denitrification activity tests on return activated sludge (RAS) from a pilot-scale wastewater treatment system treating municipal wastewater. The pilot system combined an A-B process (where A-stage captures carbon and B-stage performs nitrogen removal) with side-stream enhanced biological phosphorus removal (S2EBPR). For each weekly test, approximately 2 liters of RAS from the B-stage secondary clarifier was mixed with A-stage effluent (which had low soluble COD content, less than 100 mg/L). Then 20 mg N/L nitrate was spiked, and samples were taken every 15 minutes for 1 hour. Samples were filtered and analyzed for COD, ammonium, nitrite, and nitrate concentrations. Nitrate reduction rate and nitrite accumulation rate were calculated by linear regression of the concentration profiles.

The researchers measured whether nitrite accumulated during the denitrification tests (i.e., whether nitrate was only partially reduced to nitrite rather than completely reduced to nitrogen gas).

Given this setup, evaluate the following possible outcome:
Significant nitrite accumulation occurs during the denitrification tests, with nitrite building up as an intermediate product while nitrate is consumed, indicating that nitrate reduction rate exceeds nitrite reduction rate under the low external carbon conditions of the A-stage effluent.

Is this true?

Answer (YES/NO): YES